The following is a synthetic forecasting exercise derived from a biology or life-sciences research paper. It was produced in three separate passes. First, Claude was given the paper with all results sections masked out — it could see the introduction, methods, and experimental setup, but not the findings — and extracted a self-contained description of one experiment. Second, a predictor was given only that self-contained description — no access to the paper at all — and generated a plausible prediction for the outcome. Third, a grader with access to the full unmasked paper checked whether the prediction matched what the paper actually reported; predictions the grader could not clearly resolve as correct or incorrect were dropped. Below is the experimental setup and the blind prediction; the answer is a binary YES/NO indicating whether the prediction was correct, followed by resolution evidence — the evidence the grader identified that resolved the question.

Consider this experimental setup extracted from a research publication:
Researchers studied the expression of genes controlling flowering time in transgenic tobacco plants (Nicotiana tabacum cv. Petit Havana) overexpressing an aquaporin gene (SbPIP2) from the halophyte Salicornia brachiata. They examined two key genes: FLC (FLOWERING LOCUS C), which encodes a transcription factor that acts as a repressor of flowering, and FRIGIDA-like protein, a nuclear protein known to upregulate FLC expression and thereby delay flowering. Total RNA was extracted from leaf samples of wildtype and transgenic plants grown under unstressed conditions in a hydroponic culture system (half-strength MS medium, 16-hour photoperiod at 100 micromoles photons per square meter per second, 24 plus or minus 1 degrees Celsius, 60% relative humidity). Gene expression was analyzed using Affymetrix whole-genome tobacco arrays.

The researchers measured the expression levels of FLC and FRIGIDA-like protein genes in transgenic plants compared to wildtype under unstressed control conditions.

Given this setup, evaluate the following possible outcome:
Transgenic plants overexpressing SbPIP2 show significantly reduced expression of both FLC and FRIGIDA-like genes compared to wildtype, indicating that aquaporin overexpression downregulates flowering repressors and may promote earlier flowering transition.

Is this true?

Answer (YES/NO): YES